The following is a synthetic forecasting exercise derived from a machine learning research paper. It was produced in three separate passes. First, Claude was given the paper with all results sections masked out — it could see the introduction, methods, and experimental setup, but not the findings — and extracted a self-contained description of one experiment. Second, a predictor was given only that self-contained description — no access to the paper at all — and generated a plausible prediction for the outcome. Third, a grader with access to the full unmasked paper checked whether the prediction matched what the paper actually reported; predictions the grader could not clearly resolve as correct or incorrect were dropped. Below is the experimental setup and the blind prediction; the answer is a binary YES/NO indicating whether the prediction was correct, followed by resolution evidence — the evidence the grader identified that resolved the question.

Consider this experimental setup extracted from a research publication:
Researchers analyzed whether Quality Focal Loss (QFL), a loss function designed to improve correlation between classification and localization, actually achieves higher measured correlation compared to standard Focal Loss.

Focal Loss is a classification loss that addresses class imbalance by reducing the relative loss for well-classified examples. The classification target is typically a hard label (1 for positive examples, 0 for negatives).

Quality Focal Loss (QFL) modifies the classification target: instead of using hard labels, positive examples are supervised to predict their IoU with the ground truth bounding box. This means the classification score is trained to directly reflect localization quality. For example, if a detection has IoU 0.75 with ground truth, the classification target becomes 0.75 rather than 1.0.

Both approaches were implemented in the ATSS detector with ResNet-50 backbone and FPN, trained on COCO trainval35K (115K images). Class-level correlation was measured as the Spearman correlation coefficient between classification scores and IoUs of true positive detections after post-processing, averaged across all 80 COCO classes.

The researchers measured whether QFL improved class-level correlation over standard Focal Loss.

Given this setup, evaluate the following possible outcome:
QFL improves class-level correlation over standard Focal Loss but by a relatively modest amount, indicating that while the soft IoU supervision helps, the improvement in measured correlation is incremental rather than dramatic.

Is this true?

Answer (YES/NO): NO